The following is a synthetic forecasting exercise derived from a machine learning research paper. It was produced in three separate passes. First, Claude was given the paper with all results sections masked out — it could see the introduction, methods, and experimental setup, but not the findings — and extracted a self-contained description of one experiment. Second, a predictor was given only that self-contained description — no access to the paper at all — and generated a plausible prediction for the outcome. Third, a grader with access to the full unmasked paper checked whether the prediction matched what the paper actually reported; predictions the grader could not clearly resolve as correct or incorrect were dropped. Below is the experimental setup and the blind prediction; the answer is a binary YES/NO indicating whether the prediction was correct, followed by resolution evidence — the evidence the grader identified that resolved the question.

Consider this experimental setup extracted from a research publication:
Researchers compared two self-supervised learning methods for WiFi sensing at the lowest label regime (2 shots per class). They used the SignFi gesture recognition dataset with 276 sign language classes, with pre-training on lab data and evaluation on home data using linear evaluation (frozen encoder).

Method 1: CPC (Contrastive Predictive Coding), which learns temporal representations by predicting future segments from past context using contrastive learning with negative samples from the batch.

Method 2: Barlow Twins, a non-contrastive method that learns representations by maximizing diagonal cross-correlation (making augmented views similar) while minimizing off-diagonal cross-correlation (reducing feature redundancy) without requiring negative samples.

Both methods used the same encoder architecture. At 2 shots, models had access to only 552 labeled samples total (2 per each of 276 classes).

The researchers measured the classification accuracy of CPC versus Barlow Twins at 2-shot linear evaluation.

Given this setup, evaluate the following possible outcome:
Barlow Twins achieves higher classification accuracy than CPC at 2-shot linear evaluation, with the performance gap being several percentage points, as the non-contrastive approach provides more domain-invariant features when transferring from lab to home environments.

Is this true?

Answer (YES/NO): NO